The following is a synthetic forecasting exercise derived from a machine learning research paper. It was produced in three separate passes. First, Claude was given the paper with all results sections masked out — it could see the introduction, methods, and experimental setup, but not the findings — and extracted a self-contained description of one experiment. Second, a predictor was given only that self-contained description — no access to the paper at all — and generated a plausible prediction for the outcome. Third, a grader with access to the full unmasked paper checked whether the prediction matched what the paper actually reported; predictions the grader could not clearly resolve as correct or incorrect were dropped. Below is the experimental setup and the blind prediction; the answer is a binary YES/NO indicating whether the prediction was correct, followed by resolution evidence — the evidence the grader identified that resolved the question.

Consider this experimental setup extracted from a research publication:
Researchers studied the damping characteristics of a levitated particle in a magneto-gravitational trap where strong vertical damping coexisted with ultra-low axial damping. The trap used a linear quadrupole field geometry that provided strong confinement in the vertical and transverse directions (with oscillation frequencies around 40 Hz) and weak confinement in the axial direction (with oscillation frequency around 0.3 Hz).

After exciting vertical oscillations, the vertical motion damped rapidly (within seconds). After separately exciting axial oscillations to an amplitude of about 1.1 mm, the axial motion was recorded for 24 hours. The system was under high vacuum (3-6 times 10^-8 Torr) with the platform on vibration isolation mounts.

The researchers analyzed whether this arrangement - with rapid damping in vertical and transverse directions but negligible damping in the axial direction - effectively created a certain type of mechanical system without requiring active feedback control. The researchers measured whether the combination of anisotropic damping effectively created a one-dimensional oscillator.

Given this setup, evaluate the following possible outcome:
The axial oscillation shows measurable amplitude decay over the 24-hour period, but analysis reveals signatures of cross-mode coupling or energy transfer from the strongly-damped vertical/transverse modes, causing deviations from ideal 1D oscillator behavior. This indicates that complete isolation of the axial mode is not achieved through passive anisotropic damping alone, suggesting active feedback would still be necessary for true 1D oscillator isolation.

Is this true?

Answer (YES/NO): NO